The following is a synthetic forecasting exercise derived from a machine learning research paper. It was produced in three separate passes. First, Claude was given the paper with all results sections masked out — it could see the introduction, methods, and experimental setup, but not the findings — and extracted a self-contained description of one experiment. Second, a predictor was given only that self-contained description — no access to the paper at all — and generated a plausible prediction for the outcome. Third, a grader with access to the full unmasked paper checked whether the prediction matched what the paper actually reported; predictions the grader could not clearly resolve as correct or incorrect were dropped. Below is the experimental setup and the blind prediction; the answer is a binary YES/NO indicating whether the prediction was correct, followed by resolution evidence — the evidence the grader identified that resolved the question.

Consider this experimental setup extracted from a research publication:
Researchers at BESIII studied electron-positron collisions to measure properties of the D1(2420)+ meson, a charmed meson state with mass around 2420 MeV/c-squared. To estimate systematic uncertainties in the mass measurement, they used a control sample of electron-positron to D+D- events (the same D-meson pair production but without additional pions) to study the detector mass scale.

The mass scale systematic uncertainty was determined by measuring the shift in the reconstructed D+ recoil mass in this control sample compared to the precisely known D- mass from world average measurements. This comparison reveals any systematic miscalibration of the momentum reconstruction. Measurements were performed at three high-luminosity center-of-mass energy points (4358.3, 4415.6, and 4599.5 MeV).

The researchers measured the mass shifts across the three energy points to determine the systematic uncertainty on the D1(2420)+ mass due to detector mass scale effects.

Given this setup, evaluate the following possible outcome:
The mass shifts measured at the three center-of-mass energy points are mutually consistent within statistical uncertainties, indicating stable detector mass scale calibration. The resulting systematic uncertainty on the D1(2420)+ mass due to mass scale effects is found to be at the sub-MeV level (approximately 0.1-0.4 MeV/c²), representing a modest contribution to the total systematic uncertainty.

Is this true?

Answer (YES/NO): NO